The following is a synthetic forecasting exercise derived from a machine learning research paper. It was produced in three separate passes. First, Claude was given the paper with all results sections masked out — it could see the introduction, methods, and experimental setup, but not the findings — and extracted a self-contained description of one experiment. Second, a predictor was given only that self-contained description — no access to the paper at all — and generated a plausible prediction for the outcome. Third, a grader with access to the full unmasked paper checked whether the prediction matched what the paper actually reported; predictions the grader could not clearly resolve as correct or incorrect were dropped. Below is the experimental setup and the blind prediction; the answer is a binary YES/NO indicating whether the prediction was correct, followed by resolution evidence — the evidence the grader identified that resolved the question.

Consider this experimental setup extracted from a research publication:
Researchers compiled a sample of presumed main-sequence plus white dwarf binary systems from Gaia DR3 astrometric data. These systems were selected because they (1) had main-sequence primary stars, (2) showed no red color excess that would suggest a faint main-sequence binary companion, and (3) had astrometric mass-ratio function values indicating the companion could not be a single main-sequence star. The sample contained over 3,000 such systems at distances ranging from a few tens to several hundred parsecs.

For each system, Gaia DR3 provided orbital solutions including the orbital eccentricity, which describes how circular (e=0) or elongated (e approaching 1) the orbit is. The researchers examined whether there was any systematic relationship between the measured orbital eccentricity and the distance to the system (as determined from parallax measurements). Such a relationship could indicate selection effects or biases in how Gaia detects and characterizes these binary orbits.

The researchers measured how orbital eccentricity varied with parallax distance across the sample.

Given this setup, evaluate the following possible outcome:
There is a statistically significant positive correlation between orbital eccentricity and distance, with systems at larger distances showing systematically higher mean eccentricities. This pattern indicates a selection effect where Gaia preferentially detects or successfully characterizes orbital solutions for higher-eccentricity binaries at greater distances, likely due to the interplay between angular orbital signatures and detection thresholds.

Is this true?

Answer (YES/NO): YES